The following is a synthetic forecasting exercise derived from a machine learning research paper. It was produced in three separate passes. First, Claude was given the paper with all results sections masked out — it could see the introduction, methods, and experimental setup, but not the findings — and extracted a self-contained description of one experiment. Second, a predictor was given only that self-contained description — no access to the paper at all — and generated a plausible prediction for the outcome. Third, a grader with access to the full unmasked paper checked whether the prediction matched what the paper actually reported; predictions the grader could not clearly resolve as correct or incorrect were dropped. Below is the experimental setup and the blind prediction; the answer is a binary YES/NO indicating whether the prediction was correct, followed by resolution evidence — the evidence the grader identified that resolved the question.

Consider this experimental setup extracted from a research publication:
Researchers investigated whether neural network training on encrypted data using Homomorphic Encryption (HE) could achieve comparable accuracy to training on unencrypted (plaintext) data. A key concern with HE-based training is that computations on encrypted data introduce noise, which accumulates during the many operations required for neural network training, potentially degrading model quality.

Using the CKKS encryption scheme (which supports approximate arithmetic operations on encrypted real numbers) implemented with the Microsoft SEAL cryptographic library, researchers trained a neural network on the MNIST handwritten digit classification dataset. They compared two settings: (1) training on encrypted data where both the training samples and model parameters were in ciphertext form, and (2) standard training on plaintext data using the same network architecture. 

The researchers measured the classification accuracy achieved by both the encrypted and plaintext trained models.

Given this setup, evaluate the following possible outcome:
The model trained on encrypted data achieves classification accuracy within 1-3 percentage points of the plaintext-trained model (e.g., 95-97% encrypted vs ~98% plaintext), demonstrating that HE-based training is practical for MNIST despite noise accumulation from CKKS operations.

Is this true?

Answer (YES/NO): YES